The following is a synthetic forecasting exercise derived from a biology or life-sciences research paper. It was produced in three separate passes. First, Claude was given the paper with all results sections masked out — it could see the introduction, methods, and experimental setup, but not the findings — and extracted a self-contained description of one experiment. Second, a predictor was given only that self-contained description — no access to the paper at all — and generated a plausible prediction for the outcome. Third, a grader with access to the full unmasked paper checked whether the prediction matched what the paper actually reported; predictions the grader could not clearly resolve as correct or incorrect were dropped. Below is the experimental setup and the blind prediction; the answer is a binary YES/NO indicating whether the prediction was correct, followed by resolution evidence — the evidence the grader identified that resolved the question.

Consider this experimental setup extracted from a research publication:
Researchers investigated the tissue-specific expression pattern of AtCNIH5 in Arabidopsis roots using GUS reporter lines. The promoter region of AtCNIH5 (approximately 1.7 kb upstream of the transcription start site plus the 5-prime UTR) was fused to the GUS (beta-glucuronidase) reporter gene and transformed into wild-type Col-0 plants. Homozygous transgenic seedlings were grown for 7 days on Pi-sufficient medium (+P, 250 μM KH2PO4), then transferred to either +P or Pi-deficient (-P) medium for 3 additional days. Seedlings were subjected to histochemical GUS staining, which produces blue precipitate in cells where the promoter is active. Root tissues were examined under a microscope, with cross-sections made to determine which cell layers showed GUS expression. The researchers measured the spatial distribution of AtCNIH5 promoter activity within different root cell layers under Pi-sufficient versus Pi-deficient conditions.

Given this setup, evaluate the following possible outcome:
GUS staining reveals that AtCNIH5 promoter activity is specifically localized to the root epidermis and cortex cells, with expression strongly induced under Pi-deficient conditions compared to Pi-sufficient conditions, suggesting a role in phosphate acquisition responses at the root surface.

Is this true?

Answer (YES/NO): NO